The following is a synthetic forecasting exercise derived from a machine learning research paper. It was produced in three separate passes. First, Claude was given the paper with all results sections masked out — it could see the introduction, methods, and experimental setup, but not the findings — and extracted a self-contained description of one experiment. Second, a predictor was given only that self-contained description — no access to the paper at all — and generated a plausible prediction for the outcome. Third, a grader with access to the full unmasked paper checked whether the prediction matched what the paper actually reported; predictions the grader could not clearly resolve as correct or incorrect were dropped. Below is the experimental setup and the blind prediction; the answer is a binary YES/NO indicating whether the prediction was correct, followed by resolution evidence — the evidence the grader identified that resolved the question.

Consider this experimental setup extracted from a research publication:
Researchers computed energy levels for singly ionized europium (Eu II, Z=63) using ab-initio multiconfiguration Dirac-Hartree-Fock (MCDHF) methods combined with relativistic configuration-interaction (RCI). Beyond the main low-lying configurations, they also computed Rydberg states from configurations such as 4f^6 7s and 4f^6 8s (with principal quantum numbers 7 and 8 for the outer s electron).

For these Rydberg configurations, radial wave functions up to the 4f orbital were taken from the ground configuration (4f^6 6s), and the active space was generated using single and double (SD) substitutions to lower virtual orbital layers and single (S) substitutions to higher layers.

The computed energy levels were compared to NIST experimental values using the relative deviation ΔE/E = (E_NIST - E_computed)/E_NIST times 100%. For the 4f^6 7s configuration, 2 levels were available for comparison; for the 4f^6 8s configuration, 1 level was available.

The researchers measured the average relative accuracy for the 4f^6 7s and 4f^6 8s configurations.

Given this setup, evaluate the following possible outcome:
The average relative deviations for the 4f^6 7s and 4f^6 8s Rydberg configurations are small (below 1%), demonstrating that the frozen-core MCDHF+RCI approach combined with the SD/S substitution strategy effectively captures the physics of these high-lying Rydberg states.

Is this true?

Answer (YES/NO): NO